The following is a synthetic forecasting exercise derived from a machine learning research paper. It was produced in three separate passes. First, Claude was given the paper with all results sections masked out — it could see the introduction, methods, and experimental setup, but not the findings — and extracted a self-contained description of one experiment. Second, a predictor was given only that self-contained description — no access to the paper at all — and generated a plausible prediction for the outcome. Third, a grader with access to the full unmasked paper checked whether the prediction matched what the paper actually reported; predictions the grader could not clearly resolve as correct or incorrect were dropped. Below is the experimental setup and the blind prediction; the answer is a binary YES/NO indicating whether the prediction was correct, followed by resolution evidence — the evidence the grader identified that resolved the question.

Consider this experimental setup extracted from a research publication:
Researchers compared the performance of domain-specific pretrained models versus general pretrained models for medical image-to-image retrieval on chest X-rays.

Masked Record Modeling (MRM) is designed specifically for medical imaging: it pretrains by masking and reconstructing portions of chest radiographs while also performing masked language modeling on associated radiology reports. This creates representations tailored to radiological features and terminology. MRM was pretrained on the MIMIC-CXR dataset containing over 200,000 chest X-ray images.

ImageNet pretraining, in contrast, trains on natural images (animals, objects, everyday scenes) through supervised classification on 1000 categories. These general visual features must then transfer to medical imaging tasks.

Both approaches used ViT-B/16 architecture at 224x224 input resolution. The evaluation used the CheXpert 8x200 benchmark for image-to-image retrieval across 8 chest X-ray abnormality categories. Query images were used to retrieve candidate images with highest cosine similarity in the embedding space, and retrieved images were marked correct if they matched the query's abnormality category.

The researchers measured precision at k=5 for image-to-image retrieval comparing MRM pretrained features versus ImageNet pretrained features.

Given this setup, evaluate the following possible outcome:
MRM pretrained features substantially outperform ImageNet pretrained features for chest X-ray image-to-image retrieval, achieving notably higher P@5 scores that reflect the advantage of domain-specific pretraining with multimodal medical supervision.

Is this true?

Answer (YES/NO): YES